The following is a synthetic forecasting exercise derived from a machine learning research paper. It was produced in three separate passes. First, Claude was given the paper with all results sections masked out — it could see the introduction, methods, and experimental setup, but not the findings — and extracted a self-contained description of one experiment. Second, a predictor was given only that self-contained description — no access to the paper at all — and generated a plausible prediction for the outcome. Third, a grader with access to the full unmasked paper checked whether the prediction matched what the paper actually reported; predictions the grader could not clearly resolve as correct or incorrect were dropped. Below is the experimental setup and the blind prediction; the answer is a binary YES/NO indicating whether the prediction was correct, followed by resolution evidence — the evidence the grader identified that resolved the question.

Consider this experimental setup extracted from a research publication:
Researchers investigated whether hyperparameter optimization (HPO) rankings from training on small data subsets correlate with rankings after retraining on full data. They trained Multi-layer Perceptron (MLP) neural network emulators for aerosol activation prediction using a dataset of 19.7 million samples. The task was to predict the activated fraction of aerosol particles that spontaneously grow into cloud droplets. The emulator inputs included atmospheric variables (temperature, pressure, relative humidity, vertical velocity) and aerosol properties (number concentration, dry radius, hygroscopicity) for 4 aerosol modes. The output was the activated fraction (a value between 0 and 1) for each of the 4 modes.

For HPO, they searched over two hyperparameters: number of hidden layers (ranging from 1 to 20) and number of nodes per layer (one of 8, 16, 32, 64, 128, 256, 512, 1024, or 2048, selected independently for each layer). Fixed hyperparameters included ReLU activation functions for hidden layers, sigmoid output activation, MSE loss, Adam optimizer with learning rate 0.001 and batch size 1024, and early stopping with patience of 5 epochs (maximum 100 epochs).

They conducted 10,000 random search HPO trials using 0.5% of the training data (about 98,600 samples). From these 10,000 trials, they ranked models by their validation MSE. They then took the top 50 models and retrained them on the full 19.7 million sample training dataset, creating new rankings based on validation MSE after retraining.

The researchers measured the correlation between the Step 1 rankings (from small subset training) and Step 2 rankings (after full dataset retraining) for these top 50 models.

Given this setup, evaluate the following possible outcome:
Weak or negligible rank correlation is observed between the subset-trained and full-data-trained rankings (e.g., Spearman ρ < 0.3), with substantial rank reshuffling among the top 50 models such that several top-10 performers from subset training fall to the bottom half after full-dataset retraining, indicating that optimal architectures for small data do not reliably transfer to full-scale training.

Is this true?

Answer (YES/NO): NO